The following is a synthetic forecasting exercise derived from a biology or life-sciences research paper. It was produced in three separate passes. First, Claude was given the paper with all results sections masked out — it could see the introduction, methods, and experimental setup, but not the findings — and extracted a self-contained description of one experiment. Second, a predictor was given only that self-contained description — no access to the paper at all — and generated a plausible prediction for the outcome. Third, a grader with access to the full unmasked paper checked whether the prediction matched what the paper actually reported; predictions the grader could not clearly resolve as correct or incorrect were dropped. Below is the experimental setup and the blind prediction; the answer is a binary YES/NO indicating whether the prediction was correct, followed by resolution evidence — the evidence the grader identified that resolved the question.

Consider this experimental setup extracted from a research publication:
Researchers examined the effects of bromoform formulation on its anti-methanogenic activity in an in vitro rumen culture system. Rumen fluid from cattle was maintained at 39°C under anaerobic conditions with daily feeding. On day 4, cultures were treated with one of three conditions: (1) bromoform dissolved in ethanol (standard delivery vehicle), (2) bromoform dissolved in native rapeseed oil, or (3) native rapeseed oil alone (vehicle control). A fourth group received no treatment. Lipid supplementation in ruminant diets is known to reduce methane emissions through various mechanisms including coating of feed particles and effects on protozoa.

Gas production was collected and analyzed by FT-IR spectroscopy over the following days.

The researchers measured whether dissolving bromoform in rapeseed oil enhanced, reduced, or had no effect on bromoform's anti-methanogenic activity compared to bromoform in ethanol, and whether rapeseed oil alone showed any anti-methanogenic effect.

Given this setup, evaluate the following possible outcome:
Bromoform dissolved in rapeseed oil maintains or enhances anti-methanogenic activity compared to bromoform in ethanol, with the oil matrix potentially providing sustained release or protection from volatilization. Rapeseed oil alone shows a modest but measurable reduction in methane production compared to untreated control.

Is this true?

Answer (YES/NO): YES